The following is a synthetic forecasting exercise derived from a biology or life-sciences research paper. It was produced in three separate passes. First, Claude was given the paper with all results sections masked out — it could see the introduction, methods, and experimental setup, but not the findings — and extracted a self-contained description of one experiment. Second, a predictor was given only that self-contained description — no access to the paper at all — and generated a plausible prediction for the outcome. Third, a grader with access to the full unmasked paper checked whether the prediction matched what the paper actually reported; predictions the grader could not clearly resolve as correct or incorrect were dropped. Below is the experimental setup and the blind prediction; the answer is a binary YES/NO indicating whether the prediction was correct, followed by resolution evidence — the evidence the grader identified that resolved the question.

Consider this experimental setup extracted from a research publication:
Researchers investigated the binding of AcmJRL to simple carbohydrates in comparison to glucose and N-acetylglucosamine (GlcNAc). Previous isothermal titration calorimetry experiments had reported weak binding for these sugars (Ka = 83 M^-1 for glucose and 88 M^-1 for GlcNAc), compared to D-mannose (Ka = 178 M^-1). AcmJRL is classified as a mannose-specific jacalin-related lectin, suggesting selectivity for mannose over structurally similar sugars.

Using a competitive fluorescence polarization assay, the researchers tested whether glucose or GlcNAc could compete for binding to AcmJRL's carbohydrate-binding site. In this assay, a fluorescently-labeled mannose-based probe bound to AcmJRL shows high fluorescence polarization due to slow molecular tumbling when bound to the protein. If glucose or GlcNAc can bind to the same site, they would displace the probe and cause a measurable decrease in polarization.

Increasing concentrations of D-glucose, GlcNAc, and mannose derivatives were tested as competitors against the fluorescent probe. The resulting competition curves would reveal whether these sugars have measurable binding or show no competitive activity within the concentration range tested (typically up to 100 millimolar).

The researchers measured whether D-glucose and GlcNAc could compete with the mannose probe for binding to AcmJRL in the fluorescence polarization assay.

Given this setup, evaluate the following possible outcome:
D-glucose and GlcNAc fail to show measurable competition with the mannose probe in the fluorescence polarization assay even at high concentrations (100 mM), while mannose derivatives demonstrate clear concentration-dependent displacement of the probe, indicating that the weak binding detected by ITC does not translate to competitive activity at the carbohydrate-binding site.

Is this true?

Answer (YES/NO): NO